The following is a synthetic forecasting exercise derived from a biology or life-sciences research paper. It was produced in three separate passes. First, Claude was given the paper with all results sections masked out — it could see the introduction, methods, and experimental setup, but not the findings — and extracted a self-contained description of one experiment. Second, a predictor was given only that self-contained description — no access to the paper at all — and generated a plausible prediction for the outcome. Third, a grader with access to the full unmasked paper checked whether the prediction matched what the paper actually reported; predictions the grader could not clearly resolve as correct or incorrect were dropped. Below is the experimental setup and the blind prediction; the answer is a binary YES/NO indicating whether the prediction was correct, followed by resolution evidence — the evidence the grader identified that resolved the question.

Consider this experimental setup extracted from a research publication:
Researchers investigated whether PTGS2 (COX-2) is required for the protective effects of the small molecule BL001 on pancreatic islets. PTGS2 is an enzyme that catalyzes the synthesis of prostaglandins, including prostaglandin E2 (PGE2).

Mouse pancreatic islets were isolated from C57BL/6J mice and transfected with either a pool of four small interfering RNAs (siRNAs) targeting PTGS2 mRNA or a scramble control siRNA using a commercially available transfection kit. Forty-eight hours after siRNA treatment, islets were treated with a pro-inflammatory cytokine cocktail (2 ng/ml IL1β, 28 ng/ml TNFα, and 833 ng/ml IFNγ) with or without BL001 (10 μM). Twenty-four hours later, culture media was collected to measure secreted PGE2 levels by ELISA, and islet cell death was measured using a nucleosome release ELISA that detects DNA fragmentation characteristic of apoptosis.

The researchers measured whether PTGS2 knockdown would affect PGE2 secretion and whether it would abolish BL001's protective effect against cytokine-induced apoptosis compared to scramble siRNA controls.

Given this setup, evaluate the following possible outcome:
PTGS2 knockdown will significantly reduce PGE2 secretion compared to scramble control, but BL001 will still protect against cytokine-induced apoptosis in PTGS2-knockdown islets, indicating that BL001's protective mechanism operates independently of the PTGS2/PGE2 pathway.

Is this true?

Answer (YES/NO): NO